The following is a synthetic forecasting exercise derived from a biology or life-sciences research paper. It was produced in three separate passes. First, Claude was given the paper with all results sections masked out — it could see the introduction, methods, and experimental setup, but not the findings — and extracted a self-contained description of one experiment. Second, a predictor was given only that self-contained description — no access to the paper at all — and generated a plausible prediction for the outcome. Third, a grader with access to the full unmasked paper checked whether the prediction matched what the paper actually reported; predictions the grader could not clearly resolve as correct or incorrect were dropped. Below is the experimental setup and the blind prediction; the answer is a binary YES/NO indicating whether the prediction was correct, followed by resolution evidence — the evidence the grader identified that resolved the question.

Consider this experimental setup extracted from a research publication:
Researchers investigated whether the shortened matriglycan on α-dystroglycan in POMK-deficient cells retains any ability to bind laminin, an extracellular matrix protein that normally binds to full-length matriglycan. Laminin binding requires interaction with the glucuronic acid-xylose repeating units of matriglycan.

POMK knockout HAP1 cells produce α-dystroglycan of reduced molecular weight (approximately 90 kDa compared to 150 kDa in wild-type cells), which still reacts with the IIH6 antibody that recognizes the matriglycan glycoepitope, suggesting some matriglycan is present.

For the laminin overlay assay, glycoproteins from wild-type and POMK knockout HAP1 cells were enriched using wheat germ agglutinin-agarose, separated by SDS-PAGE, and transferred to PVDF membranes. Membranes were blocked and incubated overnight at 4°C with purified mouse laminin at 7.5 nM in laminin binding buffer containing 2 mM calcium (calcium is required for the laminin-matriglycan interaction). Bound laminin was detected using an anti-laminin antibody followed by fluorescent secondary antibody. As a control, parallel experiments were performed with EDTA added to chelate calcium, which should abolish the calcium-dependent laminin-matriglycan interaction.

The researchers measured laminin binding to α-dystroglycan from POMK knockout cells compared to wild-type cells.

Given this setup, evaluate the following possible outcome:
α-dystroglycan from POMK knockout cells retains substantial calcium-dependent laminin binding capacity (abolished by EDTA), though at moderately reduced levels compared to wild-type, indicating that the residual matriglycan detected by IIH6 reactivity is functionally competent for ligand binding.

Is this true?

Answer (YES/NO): YES